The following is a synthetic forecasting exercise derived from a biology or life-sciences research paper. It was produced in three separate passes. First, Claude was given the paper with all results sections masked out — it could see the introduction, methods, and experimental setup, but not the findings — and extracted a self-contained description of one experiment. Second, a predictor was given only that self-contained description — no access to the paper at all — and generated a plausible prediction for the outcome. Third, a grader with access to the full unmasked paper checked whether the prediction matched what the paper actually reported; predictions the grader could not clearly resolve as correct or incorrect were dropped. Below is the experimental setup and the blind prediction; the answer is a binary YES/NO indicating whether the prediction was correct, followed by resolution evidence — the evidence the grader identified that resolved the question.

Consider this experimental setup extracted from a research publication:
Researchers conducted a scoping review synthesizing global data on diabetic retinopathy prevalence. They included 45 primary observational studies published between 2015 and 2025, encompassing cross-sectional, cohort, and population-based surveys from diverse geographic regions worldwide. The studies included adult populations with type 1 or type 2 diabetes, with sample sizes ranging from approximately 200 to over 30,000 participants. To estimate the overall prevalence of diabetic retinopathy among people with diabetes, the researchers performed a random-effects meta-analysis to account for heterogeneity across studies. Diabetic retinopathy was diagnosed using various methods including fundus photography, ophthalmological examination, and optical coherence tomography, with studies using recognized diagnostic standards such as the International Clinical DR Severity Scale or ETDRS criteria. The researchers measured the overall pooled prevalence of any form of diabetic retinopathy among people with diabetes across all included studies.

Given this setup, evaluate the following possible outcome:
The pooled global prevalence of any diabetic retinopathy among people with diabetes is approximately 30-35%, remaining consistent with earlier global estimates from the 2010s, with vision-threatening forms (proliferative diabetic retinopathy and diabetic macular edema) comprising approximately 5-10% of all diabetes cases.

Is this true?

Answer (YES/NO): NO